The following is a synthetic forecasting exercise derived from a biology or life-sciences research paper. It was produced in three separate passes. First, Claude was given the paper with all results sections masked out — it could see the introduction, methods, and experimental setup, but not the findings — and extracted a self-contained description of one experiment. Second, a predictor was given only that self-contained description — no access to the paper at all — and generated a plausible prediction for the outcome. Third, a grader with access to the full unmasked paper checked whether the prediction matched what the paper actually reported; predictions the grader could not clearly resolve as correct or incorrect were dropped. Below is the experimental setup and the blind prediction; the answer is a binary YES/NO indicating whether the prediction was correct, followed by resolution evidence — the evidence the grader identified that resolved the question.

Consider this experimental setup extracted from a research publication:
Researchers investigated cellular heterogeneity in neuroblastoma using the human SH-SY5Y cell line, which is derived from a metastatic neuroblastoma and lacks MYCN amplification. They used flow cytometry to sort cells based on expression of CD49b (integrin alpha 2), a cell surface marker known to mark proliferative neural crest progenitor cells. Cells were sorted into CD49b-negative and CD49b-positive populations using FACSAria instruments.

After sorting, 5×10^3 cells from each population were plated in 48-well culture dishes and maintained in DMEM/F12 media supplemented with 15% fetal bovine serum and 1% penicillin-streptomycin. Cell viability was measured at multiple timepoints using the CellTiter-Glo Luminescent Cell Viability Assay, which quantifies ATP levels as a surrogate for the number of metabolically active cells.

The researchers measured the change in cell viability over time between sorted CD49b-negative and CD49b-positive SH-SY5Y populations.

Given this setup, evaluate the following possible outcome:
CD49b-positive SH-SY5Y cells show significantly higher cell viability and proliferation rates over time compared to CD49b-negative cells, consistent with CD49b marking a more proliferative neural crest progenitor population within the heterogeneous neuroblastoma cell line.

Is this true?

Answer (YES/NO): YES